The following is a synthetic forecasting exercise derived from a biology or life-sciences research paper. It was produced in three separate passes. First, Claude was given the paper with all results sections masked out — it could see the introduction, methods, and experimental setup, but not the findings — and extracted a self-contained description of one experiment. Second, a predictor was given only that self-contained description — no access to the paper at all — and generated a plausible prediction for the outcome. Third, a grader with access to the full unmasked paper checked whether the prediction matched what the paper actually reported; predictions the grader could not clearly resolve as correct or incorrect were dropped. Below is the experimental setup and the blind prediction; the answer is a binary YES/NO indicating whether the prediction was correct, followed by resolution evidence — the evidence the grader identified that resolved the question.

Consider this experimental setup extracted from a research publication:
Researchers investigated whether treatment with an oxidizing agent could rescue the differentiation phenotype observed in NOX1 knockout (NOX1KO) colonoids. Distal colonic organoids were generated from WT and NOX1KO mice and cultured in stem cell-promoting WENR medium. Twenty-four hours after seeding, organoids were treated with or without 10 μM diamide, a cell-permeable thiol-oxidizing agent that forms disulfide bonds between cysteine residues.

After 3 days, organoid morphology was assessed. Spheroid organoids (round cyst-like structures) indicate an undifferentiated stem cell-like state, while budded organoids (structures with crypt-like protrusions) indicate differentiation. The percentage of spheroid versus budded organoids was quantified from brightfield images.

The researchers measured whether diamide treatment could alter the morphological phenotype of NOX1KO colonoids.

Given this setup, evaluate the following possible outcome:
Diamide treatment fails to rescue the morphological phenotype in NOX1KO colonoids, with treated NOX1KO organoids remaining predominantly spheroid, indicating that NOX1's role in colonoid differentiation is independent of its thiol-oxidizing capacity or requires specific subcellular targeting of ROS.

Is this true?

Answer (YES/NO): NO